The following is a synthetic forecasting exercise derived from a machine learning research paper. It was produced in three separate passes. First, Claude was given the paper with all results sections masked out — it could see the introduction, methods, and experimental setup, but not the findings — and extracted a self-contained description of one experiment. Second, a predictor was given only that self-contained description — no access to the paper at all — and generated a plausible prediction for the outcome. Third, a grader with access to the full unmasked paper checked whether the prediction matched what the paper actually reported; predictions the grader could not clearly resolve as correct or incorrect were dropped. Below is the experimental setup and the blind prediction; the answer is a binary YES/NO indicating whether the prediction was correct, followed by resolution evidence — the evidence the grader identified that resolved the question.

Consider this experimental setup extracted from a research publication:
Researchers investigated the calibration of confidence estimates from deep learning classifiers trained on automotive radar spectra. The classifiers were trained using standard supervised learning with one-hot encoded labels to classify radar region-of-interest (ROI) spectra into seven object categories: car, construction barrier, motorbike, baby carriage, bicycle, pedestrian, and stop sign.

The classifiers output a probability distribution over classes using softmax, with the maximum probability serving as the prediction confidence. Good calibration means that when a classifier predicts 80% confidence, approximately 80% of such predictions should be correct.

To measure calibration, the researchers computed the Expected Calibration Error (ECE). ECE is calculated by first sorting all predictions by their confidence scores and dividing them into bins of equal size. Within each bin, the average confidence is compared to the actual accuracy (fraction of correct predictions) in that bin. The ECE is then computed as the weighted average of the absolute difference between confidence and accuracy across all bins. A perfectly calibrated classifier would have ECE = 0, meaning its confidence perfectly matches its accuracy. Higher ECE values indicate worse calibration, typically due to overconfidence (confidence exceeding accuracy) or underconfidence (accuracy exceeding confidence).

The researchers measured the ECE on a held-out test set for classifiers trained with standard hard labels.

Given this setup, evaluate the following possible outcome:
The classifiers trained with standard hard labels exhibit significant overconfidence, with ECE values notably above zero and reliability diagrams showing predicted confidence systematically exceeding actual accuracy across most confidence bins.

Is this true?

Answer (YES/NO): YES